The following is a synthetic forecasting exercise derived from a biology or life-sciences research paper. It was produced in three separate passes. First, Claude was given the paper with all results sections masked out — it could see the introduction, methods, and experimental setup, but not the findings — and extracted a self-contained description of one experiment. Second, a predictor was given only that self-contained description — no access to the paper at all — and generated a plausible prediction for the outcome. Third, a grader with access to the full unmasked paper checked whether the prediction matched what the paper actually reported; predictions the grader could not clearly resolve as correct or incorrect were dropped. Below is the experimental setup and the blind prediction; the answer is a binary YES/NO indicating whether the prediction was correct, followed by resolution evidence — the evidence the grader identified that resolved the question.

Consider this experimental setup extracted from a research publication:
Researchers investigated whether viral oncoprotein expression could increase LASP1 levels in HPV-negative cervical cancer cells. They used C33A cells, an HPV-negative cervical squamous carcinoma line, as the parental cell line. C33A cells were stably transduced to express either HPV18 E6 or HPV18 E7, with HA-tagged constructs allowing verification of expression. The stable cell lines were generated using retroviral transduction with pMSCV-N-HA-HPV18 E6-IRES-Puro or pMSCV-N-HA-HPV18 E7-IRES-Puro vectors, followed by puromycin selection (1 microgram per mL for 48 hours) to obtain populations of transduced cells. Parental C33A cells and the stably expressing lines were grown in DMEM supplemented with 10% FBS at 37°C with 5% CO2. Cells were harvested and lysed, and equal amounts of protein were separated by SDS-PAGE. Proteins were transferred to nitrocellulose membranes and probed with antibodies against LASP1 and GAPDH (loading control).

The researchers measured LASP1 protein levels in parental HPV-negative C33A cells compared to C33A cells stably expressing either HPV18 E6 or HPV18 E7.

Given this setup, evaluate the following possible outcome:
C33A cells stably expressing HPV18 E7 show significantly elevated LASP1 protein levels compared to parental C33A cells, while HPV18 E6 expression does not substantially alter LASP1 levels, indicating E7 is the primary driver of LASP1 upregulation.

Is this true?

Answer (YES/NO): YES